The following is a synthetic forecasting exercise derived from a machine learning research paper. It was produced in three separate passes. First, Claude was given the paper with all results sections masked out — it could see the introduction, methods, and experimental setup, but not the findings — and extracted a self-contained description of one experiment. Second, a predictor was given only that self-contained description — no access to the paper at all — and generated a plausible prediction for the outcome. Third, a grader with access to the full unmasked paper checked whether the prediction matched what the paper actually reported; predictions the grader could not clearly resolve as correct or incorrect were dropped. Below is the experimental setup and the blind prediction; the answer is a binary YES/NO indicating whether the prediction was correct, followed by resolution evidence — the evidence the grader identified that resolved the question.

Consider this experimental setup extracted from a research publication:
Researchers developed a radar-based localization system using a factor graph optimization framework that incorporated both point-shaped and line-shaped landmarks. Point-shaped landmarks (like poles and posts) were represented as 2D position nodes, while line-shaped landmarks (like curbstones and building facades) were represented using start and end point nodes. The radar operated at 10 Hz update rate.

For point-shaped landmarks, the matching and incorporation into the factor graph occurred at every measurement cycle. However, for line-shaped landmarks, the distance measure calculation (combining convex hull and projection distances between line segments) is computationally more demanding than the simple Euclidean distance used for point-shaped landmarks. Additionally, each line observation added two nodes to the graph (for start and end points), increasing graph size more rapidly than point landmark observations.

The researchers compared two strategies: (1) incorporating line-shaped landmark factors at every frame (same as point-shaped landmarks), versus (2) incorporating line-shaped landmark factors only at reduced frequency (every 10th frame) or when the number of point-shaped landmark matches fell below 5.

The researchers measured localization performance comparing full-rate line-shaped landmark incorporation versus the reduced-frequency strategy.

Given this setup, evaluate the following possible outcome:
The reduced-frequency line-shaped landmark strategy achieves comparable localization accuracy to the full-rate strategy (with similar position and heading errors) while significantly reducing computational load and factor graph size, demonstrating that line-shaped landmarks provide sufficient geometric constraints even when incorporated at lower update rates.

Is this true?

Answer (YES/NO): YES